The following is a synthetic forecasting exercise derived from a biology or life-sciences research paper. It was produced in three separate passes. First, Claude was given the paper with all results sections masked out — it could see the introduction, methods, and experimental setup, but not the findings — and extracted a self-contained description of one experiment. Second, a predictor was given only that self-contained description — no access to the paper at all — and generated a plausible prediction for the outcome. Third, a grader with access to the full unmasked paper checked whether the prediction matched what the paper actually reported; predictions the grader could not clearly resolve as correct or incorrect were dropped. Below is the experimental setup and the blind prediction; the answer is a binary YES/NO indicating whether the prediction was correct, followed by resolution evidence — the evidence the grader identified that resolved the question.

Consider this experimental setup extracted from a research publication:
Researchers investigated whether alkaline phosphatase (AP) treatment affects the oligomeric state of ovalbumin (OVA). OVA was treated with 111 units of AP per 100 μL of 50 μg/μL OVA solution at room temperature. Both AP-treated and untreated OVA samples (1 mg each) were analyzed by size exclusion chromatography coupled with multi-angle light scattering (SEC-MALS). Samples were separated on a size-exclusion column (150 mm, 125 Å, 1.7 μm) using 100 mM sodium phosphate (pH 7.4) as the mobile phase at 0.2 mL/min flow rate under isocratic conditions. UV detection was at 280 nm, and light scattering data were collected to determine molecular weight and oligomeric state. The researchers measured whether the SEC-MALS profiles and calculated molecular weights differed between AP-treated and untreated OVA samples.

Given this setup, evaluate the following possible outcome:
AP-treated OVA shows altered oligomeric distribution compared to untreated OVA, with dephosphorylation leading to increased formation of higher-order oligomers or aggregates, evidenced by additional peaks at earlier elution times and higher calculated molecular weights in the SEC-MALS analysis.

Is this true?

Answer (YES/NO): NO